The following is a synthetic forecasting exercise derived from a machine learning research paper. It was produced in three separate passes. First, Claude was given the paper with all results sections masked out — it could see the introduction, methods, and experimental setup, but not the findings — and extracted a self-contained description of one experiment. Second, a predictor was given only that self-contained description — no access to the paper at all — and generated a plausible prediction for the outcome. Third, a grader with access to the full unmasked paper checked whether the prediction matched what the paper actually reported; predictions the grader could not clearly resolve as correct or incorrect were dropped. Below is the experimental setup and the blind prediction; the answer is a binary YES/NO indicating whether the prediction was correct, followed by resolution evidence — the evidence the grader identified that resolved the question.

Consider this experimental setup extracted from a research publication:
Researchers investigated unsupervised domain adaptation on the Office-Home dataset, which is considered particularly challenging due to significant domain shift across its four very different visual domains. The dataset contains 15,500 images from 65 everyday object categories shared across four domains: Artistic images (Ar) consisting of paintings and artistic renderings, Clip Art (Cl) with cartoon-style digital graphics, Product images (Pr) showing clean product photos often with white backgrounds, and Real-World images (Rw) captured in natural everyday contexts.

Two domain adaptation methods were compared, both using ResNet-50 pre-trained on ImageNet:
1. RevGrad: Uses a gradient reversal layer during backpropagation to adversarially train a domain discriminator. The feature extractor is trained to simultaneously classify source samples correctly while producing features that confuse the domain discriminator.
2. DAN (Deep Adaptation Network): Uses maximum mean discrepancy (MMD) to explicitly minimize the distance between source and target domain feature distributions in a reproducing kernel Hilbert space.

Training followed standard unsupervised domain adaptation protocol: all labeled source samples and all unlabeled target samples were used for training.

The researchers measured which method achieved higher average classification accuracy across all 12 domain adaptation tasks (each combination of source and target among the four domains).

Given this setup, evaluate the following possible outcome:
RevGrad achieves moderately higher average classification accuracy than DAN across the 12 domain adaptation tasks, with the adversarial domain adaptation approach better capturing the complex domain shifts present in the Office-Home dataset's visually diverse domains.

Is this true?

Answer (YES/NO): YES